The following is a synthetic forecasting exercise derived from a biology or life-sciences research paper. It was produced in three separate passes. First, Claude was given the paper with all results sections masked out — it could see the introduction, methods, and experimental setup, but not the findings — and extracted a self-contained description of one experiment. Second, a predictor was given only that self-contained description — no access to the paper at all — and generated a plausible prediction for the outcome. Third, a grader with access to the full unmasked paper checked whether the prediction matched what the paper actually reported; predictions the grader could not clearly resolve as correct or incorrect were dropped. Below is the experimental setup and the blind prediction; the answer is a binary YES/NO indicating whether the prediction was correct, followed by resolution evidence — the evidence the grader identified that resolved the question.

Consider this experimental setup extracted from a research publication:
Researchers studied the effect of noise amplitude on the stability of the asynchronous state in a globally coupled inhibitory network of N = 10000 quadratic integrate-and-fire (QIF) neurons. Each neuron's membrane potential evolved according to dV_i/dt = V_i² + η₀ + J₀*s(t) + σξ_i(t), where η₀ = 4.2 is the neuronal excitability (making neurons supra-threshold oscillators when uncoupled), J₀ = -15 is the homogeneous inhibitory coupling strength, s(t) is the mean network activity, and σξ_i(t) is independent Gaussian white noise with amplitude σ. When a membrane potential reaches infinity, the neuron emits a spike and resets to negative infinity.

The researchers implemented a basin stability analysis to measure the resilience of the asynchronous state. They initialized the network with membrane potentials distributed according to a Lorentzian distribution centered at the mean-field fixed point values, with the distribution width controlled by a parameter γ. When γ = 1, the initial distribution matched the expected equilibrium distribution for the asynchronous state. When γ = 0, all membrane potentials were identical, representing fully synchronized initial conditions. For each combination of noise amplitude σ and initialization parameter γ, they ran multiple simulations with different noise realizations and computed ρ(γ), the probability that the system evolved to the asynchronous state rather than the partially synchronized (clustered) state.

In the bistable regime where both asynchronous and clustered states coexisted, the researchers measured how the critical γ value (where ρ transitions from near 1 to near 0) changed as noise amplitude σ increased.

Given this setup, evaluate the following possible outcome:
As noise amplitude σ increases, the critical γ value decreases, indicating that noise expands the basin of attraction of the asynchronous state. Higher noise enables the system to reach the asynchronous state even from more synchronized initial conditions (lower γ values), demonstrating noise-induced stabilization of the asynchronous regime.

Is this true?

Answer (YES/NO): NO